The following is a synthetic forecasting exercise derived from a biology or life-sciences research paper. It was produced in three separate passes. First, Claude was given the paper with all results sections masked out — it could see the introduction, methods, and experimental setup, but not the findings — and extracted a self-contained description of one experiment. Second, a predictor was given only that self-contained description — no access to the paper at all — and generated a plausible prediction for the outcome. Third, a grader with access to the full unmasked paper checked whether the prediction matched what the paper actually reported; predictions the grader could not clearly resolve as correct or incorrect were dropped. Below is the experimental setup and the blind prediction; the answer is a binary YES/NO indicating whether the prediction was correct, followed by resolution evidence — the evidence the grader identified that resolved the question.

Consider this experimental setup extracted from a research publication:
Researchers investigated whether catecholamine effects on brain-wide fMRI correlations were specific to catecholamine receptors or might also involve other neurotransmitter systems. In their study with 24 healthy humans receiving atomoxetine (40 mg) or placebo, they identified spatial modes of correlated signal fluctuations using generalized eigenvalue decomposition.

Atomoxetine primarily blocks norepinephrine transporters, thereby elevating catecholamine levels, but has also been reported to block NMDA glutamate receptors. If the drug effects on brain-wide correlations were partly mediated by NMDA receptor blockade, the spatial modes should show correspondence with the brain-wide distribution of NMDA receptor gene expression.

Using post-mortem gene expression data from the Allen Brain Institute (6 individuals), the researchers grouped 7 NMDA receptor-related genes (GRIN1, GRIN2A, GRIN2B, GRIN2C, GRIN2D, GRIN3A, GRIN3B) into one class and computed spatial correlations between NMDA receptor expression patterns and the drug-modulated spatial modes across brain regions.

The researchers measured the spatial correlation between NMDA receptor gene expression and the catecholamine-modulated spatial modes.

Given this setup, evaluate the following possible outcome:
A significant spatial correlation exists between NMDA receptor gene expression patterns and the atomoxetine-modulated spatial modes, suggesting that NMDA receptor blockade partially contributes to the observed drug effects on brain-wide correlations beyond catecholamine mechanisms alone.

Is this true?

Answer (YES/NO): NO